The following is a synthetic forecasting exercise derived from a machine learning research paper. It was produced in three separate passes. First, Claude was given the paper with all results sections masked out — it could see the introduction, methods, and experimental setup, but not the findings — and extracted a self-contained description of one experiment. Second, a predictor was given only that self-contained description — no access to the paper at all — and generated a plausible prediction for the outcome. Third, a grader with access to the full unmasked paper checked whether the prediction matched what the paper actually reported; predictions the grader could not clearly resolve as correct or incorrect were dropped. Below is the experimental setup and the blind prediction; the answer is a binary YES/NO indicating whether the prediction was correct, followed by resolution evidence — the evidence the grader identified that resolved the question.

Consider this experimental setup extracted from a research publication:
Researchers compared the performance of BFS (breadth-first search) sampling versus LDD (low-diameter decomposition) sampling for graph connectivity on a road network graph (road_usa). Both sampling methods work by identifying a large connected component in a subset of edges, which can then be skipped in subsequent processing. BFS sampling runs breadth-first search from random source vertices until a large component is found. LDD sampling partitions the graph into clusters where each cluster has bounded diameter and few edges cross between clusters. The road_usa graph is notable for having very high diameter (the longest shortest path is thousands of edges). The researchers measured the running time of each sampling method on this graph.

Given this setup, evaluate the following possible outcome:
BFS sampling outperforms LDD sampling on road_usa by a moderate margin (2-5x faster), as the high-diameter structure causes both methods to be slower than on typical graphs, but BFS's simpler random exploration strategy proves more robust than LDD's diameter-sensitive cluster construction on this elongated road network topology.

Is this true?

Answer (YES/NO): NO